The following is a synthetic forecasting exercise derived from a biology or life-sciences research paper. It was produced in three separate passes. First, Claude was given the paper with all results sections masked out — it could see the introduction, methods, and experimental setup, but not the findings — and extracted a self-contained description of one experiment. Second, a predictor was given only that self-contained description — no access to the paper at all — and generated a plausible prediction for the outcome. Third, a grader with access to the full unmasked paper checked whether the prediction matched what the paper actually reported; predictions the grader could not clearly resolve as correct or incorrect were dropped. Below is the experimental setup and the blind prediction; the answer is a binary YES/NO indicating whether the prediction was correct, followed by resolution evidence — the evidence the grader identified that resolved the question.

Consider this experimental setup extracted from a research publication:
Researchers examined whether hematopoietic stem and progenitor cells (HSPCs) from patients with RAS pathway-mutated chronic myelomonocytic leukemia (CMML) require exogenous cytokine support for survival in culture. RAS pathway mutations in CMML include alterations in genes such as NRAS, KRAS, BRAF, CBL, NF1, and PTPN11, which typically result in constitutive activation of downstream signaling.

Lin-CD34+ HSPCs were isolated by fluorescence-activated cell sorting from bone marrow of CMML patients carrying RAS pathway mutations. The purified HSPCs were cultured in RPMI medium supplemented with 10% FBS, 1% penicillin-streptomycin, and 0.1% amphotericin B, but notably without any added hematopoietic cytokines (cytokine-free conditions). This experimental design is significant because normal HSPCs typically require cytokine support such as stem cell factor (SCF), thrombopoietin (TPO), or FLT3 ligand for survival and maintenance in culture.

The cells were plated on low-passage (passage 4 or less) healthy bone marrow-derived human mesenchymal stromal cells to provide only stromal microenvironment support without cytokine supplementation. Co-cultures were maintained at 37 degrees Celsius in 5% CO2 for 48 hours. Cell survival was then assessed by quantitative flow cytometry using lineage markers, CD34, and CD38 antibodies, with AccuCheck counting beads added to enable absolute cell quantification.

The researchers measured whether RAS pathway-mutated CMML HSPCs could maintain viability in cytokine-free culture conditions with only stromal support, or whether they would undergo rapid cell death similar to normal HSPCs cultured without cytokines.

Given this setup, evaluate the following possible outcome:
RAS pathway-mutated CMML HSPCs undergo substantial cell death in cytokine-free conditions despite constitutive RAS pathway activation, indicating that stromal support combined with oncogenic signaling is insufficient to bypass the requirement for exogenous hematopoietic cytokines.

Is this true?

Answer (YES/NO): NO